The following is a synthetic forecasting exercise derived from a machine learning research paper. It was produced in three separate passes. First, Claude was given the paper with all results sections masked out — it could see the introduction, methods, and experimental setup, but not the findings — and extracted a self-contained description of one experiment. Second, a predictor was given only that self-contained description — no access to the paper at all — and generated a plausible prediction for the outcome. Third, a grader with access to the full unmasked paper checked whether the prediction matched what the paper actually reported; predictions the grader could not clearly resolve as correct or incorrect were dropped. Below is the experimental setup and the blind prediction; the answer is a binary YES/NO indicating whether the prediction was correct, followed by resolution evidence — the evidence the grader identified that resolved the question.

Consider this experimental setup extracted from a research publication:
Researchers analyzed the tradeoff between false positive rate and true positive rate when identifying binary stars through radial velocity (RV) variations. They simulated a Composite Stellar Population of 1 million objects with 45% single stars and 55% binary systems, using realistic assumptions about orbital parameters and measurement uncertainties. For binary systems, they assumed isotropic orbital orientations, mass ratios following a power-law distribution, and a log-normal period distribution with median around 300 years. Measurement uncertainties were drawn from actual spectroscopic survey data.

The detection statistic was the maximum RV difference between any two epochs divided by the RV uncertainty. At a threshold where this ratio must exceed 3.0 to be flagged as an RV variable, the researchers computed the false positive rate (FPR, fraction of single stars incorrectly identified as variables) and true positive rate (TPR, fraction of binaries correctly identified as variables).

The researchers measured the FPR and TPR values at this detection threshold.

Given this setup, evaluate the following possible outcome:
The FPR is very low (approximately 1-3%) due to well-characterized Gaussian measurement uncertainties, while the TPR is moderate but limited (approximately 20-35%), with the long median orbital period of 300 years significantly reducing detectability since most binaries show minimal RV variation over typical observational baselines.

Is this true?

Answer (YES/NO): NO